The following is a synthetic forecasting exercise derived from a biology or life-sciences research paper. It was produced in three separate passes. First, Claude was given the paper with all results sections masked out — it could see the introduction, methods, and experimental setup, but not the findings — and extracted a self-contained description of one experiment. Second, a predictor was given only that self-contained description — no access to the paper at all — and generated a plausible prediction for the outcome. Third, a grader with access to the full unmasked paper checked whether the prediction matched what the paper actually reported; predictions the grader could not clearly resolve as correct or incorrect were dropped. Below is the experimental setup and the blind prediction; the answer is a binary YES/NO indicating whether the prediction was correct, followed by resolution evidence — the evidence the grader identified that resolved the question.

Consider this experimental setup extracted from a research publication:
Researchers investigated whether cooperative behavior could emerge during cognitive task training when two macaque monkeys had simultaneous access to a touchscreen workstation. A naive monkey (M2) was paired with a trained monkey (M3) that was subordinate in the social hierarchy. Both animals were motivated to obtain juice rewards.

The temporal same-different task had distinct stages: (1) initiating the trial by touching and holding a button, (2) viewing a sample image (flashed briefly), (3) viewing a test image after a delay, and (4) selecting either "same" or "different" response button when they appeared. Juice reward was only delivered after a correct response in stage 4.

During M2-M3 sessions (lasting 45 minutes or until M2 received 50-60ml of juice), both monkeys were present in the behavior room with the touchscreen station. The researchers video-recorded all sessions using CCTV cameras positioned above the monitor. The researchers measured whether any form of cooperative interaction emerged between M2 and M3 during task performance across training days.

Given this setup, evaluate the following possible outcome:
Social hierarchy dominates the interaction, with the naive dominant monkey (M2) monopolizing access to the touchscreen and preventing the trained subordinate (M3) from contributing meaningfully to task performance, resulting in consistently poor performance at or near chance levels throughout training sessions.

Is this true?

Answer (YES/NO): NO